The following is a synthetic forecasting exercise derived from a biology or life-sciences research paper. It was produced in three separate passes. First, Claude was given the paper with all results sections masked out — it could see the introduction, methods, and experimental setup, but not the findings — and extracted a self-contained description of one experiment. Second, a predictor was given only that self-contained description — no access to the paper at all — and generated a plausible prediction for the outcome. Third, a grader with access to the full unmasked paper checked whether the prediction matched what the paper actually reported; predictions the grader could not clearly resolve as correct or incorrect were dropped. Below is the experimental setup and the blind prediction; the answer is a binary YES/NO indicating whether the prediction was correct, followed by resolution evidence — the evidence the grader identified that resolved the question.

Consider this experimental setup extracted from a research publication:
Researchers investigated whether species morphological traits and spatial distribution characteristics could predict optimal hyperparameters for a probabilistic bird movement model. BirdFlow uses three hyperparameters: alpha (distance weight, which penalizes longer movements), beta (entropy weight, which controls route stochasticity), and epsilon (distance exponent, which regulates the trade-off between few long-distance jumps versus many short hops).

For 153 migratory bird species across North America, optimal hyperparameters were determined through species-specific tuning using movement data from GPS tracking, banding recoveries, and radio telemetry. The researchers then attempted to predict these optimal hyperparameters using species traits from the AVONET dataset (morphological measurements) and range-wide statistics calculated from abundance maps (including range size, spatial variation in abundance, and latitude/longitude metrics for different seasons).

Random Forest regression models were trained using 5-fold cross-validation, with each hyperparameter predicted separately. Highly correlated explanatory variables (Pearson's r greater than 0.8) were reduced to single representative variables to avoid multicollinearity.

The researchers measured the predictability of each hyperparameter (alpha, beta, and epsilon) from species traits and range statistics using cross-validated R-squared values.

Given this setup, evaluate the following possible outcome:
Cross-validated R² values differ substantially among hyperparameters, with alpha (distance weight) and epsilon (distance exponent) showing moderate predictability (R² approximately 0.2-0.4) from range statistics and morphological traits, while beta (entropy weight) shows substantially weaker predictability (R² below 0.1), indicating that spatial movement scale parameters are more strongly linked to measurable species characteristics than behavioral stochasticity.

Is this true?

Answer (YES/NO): NO